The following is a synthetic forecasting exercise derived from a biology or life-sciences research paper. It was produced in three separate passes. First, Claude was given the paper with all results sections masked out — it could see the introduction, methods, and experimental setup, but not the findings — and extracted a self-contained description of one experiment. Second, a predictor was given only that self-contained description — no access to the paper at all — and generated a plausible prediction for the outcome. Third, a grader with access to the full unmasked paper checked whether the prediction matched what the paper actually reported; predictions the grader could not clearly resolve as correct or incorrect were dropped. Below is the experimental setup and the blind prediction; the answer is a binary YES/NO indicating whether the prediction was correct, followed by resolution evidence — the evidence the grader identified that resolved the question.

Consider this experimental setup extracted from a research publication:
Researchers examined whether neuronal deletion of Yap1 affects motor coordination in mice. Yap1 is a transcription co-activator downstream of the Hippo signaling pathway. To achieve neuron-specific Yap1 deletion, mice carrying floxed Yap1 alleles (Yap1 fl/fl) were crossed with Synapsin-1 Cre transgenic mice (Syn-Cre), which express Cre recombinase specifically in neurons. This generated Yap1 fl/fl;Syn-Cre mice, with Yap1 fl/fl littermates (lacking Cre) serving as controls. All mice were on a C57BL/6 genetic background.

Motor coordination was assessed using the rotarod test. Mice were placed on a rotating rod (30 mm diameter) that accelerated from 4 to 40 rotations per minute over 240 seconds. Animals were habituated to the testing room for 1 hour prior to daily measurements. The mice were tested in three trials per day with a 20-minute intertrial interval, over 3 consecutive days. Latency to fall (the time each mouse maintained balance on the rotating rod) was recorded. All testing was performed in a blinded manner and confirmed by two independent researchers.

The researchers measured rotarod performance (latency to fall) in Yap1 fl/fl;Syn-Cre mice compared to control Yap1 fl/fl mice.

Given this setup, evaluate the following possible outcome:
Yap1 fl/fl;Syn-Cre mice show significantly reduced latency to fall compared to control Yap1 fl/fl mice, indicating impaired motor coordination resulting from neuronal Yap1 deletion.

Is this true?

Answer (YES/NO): YES